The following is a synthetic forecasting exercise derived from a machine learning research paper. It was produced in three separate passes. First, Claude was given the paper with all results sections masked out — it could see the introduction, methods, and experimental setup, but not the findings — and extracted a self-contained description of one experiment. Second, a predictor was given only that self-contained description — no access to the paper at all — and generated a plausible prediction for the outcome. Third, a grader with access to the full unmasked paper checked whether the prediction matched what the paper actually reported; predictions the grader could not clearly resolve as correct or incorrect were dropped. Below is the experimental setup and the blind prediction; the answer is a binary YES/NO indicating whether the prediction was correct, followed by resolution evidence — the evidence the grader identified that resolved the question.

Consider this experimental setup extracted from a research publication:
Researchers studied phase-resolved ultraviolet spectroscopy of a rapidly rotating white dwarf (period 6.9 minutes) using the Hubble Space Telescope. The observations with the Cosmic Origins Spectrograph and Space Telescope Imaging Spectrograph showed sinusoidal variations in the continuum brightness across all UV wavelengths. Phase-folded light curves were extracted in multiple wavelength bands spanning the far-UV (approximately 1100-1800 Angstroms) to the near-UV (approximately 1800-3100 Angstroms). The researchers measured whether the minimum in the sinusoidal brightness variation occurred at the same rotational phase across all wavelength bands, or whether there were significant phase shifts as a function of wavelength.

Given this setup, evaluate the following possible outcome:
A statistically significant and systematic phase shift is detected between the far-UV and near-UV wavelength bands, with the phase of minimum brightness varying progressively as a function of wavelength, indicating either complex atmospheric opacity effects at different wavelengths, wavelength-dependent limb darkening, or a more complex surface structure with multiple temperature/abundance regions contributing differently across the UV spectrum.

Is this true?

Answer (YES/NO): NO